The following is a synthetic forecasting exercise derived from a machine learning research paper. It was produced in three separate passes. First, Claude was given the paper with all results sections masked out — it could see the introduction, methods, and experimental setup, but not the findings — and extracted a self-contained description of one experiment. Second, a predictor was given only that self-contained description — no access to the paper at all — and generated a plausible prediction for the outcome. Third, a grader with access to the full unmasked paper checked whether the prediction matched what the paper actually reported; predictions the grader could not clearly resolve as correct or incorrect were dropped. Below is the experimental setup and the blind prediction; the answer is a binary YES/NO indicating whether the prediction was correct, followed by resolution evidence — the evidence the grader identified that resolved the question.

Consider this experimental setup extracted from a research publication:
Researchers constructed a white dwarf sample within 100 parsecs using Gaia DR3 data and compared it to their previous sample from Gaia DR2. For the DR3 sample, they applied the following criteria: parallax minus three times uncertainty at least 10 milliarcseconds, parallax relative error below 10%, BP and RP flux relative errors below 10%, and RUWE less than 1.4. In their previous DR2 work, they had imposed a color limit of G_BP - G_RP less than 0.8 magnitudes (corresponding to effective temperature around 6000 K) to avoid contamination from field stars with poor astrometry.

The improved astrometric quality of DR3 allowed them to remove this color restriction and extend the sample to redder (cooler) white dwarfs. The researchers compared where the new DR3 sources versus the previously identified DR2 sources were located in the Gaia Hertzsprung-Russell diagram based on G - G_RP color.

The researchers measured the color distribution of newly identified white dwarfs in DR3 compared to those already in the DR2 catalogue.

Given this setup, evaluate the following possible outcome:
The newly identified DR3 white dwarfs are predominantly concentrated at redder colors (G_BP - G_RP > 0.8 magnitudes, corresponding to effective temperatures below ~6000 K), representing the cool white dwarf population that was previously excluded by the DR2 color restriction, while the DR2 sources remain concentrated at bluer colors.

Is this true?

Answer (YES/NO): YES